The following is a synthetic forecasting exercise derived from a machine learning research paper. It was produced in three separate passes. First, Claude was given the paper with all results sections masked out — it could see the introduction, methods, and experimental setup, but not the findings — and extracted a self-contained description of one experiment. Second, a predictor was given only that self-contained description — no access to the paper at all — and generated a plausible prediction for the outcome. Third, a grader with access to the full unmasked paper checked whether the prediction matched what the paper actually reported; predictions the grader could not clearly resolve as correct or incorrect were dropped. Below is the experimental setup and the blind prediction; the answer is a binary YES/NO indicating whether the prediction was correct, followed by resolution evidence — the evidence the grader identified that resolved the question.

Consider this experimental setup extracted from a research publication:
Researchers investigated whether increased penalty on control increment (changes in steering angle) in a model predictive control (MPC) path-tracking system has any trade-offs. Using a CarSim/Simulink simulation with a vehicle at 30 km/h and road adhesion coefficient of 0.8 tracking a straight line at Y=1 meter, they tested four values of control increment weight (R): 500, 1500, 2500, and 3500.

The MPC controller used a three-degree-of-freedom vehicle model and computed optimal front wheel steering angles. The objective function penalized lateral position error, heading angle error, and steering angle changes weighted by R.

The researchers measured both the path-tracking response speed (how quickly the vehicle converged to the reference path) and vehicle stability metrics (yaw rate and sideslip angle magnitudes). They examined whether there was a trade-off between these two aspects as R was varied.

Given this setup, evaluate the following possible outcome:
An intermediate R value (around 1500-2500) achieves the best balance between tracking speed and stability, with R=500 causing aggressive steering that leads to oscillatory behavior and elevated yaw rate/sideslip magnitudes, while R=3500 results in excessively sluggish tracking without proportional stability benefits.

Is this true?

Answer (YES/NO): NO